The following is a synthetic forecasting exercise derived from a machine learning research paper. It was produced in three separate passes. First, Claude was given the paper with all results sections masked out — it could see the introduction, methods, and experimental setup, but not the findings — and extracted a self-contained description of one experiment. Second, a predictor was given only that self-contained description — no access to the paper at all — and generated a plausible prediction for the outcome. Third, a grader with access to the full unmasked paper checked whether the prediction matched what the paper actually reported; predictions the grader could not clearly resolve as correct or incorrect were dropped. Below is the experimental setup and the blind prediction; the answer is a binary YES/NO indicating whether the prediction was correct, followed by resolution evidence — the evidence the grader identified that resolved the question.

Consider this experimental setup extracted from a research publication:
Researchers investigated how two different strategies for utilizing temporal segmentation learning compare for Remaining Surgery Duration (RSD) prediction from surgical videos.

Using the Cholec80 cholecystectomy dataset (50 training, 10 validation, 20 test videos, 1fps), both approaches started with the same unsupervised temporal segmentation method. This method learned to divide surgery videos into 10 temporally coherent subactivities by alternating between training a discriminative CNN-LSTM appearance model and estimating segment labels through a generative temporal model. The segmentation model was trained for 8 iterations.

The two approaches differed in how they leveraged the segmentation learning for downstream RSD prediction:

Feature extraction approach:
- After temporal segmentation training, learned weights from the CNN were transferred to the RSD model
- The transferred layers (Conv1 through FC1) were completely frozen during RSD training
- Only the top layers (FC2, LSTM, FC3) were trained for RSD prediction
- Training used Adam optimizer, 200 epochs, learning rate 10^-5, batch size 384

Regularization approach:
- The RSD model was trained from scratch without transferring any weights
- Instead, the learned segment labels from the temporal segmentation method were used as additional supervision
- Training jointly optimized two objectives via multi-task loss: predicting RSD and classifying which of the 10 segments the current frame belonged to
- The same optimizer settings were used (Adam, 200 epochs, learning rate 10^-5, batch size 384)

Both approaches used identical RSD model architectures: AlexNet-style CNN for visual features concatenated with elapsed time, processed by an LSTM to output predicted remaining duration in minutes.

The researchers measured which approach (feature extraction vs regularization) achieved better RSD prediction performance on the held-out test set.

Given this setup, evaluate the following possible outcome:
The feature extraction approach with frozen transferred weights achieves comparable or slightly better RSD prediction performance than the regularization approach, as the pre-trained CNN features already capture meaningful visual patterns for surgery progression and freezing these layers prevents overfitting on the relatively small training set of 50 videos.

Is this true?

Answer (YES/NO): YES